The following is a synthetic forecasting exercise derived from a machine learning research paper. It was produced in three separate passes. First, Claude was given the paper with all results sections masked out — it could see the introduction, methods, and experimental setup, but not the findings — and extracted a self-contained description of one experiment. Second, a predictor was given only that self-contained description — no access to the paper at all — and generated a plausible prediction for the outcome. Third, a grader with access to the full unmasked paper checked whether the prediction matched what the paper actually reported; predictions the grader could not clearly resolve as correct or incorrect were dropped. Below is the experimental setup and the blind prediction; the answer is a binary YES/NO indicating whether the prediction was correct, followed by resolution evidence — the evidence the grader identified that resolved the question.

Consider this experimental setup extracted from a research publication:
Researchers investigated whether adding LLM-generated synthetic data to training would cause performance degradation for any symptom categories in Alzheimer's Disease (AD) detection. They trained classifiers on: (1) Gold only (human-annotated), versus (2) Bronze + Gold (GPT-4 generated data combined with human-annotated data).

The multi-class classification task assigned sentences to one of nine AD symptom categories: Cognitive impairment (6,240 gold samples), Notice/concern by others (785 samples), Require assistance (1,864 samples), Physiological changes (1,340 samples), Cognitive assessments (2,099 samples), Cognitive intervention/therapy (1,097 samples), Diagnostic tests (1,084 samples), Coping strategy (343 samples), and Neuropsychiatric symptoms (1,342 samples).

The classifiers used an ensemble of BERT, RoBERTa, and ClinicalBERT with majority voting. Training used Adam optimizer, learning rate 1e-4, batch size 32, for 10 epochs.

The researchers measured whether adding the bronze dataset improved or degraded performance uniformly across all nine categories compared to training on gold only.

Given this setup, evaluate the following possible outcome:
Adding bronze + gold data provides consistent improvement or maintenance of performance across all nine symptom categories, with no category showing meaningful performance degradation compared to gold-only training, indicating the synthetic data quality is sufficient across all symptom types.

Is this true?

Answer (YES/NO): NO